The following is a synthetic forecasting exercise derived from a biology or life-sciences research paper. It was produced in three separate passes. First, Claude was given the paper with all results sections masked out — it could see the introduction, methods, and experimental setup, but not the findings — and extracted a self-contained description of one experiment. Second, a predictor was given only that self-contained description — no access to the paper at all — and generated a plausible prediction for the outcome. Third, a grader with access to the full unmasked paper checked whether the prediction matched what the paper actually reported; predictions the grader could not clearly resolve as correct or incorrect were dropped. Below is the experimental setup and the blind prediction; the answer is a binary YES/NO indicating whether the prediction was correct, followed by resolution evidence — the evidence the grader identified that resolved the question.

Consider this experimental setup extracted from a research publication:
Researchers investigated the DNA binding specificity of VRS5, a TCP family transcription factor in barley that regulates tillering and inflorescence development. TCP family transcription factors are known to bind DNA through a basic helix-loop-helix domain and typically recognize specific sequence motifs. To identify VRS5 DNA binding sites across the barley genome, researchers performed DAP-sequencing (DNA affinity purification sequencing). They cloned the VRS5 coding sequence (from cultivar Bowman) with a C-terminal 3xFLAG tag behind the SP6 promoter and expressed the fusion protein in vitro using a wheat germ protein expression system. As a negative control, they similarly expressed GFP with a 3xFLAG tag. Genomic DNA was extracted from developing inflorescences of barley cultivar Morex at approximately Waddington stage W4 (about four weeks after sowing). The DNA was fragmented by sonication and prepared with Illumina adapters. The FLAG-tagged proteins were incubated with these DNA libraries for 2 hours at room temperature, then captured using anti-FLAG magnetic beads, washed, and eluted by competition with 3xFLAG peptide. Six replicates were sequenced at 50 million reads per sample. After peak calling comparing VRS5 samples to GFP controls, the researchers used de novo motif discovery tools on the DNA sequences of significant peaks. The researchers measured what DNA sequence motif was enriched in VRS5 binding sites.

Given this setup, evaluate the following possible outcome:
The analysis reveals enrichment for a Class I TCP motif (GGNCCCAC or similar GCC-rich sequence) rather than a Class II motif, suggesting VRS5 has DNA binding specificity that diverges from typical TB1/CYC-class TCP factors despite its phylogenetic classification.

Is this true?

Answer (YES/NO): NO